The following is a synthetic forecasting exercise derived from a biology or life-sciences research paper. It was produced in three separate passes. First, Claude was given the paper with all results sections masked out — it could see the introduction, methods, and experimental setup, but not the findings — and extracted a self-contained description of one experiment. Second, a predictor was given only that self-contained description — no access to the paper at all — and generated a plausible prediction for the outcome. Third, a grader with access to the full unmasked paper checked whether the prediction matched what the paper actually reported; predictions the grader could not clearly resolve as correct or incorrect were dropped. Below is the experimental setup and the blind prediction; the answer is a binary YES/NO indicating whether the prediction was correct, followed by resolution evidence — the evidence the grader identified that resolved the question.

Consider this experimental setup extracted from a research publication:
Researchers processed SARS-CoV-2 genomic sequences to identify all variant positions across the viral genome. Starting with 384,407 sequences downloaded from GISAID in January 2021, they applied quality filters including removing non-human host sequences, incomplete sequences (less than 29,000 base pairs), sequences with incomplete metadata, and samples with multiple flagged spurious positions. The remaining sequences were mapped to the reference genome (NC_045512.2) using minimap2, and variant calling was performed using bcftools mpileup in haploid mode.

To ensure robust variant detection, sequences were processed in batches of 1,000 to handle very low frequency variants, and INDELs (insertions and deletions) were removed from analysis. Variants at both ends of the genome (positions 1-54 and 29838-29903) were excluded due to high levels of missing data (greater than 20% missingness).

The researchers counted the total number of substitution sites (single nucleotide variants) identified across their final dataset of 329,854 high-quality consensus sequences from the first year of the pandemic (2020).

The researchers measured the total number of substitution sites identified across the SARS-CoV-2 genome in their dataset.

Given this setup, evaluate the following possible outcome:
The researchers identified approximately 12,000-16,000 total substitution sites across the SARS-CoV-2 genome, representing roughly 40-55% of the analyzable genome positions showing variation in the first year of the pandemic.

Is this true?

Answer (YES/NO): NO